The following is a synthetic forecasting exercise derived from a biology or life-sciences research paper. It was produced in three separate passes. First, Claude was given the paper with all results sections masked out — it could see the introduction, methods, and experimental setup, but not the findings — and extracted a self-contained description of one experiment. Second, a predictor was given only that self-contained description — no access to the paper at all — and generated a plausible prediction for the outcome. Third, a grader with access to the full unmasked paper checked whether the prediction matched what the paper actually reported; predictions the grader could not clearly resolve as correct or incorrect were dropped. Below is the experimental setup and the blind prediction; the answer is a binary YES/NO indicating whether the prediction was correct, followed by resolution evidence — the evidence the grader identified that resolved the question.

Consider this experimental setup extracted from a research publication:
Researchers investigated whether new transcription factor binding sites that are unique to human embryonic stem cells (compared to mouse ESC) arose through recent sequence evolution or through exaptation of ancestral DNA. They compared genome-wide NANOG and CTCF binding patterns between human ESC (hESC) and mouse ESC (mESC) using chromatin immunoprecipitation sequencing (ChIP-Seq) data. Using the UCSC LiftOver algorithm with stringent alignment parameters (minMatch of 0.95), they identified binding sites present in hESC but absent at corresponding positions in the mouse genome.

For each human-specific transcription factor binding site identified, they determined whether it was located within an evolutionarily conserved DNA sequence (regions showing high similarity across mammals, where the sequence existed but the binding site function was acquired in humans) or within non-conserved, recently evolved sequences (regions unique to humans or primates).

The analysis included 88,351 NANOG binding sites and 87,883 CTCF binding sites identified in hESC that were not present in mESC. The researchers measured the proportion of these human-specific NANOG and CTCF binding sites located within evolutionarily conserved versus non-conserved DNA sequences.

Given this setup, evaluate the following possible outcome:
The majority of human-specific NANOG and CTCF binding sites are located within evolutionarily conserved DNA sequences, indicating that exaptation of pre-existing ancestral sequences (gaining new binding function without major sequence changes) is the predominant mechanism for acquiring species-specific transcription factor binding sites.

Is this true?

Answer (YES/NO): YES